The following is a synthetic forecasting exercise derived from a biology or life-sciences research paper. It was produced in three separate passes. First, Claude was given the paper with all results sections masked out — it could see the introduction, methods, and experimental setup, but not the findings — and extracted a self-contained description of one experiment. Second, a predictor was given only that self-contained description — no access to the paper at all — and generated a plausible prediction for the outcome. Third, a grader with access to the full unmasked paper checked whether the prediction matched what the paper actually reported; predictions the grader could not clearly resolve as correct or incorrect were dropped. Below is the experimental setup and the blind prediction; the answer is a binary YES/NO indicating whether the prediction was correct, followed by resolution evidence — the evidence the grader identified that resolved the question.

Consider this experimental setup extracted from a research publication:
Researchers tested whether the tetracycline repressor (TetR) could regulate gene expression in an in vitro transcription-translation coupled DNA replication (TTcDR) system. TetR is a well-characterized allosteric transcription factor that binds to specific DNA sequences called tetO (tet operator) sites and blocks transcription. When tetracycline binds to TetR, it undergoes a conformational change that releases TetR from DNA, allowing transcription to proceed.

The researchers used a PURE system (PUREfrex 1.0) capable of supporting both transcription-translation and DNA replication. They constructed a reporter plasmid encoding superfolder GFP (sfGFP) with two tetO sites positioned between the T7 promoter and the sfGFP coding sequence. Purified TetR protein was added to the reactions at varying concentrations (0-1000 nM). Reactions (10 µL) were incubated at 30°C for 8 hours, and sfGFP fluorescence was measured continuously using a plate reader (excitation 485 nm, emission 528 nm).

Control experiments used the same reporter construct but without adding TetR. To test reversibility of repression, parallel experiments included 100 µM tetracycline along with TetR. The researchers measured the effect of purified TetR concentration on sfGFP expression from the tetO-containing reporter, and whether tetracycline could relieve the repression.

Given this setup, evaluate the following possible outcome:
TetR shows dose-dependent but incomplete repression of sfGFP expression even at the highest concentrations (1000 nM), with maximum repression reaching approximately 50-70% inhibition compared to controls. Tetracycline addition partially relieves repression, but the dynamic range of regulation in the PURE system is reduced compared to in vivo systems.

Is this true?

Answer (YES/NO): NO